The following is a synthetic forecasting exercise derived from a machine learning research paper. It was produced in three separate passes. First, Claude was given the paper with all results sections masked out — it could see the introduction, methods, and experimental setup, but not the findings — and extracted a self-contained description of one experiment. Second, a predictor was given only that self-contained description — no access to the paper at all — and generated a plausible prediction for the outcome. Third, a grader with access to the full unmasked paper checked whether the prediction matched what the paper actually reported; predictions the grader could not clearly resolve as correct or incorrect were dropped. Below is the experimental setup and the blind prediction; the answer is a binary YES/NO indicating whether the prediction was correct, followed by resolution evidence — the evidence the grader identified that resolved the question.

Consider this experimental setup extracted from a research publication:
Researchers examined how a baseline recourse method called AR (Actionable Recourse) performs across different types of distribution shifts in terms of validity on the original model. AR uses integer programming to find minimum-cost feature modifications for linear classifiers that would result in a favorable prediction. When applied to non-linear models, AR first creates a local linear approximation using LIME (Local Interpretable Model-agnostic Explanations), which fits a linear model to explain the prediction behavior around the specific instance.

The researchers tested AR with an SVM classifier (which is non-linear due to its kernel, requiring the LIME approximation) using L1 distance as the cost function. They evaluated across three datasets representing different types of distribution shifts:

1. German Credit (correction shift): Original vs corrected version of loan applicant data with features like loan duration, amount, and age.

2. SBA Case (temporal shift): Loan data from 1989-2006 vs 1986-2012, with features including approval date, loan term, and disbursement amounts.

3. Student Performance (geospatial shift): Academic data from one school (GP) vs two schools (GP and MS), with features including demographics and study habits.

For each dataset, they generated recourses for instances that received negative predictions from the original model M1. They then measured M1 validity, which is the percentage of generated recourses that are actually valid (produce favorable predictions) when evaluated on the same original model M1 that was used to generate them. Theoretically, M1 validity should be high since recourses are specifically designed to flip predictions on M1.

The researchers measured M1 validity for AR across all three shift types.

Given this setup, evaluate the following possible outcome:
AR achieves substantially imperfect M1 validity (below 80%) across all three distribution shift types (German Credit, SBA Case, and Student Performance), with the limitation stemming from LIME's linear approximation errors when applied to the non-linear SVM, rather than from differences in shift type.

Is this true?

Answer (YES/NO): NO